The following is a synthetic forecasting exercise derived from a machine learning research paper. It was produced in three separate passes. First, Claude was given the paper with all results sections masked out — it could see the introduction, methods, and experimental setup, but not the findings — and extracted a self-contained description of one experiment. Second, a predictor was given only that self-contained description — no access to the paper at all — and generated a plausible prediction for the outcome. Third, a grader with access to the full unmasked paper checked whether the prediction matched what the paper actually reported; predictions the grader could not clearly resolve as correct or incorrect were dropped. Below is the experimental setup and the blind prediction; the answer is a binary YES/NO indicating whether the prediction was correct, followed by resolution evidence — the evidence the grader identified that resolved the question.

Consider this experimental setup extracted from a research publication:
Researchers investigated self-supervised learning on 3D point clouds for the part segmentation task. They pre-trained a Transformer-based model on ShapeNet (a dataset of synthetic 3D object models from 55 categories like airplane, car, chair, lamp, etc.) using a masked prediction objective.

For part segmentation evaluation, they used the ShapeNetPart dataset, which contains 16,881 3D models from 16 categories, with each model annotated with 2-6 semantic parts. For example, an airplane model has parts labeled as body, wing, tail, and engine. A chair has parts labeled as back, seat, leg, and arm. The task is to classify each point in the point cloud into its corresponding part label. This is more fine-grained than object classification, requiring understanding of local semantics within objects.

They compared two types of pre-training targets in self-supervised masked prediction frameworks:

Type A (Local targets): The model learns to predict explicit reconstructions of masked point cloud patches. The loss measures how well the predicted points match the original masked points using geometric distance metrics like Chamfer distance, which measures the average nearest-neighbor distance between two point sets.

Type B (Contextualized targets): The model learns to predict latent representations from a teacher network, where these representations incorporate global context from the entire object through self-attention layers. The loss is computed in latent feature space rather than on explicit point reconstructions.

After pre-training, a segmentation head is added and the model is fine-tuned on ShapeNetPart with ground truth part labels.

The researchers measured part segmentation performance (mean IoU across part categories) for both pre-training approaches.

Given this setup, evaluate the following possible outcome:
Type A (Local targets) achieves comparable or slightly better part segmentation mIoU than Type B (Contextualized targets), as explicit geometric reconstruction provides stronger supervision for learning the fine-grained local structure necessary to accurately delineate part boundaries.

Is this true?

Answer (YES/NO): YES